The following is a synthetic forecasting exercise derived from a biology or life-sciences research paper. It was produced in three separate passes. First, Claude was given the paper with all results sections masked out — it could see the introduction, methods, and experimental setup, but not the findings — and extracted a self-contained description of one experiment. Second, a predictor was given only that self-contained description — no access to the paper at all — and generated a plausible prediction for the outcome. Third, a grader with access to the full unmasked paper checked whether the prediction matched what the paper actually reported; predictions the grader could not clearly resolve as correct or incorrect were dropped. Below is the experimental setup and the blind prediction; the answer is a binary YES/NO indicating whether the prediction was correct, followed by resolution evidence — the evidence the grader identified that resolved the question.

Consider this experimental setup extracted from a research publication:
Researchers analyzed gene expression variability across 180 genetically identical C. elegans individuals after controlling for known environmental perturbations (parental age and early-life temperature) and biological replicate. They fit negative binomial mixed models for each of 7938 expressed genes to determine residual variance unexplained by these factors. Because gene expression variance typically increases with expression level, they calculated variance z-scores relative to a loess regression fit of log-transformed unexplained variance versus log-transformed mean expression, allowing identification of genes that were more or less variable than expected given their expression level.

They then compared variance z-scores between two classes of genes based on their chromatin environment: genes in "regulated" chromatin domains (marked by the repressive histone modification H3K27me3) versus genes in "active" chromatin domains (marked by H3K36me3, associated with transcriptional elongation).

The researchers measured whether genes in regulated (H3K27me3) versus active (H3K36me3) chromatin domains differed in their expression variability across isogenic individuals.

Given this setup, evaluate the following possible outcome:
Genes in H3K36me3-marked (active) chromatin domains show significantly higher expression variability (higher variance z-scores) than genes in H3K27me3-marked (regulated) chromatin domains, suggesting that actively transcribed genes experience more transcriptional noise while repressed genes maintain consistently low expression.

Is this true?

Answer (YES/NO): NO